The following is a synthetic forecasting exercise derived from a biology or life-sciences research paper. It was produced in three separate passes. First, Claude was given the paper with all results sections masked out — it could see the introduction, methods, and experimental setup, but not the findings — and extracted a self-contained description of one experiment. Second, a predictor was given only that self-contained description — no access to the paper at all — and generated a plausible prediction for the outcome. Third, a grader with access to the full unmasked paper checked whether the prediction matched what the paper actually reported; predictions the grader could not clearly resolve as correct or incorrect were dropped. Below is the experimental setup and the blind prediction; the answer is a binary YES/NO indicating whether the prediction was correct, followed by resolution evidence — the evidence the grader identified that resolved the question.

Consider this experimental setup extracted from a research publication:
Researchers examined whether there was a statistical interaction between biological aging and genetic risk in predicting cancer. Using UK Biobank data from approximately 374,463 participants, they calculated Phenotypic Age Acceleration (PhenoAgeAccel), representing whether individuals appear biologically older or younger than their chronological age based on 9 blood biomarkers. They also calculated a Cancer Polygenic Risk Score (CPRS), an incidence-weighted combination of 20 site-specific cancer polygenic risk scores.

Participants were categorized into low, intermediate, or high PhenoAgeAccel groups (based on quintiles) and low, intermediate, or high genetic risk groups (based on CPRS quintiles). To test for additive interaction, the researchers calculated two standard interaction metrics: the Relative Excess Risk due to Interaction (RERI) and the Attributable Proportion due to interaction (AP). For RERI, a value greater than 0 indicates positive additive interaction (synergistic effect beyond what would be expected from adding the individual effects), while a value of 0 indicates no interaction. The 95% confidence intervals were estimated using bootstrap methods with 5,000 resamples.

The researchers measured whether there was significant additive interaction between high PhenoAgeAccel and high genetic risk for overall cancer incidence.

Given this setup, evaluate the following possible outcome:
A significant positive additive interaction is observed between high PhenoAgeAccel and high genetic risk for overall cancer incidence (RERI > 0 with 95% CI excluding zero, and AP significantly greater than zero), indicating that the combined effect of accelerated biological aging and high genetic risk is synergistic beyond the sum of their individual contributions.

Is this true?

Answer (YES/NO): NO